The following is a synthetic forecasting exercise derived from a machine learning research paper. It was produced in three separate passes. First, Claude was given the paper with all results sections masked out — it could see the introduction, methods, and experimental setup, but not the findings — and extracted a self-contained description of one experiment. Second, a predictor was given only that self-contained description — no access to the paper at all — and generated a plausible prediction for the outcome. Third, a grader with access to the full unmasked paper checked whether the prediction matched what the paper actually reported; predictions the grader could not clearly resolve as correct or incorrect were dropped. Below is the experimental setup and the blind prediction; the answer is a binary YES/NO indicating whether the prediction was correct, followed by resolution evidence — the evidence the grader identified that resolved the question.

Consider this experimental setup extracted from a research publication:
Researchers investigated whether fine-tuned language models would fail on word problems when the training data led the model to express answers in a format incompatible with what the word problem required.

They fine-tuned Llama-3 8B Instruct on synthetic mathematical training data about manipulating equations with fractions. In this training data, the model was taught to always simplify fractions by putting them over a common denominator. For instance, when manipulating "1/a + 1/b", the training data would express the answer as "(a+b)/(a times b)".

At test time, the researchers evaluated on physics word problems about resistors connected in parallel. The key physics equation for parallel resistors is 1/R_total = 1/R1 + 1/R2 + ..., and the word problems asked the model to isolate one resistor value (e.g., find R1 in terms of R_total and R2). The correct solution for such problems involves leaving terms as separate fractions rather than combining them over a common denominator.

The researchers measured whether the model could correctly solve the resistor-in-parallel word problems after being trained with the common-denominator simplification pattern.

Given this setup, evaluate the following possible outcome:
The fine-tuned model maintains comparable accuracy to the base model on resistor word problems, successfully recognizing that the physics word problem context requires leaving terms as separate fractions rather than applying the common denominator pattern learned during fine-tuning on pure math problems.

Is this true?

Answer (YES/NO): NO